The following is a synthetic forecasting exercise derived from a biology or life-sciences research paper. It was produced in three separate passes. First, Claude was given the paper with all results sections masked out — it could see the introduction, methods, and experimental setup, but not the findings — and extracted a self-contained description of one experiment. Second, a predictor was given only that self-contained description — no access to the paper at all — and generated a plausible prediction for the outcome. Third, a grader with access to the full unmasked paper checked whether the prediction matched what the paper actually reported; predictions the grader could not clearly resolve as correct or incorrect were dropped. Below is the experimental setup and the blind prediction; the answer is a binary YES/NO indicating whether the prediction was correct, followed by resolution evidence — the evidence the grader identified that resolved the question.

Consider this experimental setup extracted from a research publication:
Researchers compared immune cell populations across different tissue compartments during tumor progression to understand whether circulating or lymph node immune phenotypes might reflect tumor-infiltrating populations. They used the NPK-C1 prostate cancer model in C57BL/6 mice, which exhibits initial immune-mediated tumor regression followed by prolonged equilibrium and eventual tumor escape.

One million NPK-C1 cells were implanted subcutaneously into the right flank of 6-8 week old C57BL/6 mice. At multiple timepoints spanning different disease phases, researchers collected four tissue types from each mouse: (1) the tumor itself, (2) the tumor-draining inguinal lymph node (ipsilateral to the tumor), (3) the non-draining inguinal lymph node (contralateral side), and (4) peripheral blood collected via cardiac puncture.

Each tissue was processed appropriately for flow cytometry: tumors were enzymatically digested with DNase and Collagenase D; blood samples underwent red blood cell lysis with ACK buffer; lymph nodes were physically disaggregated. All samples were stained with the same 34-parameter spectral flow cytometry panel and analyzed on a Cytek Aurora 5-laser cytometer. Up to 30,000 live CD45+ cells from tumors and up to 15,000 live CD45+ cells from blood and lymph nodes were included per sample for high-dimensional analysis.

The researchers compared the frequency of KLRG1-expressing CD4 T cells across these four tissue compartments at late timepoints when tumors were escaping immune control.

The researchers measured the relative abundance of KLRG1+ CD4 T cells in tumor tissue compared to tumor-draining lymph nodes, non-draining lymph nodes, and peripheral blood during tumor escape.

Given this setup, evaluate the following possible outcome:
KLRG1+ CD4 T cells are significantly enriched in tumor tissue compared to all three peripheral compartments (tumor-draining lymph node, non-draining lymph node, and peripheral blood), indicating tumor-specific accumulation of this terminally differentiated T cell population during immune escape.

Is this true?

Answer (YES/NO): YES